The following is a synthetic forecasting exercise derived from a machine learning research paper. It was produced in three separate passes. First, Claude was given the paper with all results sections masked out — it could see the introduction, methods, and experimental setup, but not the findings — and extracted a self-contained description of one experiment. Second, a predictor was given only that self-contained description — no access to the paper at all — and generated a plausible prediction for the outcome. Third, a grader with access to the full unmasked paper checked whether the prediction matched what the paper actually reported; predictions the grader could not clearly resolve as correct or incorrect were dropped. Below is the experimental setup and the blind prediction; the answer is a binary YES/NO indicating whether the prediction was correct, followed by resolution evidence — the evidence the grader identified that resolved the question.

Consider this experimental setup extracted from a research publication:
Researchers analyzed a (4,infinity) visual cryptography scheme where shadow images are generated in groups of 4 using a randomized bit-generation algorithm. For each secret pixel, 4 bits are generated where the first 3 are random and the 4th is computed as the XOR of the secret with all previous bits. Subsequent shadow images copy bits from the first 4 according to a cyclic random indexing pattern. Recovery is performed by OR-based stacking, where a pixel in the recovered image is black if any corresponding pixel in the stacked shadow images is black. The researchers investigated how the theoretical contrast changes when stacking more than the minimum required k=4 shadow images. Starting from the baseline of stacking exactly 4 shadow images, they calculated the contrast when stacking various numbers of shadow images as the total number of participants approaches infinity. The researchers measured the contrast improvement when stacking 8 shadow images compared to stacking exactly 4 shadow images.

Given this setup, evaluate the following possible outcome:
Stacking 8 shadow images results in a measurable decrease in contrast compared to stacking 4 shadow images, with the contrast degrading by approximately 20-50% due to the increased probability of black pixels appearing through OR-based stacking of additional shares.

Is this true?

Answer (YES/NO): NO